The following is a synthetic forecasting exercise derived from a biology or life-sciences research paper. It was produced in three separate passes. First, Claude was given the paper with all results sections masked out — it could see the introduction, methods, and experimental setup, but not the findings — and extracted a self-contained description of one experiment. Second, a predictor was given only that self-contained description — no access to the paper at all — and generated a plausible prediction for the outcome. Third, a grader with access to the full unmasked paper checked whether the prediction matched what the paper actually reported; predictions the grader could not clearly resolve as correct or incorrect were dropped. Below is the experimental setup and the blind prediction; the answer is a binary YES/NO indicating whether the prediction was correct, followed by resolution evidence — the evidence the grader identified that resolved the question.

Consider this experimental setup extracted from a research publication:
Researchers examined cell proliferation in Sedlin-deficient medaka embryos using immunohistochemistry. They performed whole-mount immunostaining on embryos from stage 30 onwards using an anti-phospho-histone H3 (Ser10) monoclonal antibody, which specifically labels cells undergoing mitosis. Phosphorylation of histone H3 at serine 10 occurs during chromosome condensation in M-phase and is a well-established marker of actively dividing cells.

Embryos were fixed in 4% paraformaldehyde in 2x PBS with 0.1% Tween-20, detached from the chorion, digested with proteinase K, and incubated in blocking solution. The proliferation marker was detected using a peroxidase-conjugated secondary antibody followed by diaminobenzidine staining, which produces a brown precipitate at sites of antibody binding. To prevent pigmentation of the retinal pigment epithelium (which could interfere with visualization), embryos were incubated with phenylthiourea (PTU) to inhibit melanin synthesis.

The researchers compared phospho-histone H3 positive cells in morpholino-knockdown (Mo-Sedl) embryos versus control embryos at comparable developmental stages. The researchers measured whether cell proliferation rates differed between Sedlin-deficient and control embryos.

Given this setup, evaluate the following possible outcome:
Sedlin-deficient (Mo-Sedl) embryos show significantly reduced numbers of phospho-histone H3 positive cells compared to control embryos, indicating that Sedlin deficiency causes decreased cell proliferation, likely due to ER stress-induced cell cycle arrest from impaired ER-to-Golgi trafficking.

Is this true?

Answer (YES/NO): YES